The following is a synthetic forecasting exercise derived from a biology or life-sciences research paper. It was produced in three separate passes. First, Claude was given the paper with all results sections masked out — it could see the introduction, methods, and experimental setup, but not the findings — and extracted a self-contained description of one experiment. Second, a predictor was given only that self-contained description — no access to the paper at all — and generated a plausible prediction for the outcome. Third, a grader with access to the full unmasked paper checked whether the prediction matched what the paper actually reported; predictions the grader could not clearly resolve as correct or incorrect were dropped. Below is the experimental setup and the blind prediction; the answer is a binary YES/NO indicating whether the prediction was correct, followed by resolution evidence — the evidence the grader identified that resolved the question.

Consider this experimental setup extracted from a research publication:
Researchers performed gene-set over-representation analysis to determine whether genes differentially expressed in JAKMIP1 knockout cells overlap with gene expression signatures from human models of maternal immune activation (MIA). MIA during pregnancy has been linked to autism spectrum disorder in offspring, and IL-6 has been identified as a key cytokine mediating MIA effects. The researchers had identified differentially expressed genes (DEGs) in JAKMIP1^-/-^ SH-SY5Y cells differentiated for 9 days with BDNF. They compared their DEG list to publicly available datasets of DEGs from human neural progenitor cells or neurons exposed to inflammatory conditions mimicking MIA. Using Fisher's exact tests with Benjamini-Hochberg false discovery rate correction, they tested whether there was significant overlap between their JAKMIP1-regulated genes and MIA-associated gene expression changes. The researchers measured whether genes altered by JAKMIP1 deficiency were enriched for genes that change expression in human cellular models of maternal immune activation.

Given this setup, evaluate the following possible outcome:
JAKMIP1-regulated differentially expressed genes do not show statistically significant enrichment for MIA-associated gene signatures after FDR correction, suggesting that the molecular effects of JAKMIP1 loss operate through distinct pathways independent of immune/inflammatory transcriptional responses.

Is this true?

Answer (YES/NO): NO